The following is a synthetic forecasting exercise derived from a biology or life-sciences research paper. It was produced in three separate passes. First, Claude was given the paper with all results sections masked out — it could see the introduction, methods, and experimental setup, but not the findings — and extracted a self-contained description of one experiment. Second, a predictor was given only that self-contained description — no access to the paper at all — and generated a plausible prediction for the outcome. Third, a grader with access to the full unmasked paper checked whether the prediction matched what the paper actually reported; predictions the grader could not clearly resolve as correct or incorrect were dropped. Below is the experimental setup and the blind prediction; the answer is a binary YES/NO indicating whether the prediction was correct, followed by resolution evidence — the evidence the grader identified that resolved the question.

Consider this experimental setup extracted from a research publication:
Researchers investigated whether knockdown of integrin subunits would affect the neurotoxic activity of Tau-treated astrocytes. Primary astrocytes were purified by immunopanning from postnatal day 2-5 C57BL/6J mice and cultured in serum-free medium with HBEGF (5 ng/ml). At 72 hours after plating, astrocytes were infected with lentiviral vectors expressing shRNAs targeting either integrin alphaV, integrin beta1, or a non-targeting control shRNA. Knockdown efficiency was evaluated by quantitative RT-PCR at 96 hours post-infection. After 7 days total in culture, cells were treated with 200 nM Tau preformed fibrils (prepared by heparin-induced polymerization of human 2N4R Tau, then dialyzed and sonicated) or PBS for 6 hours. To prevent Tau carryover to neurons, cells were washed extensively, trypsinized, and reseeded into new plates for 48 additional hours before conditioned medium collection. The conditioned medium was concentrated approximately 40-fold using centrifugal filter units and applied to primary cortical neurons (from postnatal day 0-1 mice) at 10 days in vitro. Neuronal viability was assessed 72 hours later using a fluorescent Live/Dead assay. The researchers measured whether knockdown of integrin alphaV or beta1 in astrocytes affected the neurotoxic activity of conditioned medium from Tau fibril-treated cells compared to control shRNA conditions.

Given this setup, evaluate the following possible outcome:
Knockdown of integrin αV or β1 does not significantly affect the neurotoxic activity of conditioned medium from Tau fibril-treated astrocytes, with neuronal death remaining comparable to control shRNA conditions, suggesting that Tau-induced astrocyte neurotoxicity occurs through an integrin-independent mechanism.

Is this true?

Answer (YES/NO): NO